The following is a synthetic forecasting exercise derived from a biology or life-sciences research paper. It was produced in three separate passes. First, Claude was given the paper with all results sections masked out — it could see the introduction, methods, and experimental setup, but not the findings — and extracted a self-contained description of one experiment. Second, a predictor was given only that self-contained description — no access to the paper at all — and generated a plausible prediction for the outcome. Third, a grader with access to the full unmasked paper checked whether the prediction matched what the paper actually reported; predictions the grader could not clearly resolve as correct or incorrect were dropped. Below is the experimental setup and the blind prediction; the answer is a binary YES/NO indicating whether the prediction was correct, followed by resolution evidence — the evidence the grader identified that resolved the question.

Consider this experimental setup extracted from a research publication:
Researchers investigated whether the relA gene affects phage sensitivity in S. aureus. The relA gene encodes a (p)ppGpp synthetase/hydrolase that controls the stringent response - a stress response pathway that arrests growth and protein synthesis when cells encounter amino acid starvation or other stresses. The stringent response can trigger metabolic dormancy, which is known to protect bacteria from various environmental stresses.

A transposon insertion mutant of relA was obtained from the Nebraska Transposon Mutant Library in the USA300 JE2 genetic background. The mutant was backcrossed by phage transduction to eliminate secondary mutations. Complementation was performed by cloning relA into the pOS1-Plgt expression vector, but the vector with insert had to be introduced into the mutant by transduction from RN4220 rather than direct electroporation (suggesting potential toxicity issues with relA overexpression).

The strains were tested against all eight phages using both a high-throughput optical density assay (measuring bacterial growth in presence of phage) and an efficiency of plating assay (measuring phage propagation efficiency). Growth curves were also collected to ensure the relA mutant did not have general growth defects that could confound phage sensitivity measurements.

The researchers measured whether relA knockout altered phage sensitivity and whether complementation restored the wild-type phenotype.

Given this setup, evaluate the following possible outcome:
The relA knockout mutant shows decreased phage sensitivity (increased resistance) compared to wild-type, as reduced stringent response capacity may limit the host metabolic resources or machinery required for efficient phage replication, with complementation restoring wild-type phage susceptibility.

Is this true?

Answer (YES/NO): NO